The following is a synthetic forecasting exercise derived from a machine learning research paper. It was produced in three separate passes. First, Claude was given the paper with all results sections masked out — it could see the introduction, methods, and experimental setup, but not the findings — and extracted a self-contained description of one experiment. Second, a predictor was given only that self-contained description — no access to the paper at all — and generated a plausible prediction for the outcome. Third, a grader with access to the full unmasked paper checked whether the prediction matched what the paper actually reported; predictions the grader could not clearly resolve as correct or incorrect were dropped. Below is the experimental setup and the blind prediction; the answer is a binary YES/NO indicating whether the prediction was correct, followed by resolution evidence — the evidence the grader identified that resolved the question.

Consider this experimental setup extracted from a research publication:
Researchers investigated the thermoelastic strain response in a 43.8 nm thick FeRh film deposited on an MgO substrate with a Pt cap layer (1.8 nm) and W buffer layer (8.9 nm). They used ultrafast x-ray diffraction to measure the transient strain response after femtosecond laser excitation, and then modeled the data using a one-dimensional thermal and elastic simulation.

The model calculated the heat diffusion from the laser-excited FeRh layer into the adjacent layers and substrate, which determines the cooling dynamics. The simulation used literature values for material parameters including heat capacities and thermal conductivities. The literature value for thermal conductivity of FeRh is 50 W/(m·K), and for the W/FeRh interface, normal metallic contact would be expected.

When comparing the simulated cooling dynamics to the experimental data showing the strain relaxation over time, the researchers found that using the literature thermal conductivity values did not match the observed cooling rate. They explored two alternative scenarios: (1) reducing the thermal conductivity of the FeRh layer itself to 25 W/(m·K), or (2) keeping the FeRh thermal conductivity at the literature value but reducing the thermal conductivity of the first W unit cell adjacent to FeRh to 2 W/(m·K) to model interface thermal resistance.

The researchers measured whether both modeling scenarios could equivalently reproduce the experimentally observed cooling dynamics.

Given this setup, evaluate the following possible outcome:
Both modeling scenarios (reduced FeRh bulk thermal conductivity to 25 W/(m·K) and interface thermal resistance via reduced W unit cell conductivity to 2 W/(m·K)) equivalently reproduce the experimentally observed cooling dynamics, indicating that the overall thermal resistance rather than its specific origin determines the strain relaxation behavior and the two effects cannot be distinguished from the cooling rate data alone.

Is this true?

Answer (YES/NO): YES